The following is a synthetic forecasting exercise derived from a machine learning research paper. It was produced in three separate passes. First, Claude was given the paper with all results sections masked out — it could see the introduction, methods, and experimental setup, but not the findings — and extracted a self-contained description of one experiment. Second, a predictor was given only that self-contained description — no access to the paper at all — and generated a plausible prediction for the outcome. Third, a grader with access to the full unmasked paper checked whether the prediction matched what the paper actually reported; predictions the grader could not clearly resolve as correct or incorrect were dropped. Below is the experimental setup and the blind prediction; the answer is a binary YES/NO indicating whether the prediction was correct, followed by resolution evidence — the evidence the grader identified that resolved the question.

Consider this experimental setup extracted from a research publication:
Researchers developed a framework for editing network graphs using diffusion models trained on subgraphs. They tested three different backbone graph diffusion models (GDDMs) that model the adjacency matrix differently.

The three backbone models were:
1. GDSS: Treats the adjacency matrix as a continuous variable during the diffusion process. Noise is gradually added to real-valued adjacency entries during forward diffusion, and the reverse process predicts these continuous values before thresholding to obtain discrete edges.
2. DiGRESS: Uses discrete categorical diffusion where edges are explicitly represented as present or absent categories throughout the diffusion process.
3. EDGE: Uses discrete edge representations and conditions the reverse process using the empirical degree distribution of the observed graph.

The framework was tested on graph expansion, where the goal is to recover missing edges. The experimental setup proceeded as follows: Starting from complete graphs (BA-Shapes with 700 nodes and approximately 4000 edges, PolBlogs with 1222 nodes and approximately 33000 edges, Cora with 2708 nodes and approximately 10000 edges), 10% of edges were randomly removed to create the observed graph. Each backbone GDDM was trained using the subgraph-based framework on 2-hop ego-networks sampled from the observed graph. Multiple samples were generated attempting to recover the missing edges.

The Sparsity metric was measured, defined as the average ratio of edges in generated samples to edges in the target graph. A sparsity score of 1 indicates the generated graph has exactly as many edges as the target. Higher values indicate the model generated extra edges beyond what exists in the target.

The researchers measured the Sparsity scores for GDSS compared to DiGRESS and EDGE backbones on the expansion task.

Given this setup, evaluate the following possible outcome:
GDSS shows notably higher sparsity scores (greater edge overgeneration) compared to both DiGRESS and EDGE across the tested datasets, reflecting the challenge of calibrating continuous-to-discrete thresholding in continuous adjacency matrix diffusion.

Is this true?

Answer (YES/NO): YES